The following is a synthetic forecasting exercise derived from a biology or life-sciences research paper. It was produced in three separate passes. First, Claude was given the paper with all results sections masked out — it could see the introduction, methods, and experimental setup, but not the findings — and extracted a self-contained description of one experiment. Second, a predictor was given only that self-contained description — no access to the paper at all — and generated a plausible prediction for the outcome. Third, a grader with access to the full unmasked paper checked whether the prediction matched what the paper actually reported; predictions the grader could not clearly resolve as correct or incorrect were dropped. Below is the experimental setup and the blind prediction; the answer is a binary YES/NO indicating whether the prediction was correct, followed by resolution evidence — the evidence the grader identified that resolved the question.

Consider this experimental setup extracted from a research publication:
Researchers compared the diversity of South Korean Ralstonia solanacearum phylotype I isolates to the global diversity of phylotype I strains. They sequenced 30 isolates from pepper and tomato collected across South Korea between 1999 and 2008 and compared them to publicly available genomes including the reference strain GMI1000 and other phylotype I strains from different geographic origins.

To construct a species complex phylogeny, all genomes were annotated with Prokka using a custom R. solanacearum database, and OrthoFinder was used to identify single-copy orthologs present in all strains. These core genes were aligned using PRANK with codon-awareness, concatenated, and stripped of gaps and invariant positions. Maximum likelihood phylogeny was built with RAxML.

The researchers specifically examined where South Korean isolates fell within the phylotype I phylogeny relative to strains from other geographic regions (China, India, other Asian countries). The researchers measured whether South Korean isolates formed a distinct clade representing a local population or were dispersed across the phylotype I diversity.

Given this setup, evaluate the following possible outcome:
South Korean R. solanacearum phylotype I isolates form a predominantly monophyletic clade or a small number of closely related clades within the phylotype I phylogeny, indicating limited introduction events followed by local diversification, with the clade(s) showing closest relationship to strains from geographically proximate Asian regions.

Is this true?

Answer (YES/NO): NO